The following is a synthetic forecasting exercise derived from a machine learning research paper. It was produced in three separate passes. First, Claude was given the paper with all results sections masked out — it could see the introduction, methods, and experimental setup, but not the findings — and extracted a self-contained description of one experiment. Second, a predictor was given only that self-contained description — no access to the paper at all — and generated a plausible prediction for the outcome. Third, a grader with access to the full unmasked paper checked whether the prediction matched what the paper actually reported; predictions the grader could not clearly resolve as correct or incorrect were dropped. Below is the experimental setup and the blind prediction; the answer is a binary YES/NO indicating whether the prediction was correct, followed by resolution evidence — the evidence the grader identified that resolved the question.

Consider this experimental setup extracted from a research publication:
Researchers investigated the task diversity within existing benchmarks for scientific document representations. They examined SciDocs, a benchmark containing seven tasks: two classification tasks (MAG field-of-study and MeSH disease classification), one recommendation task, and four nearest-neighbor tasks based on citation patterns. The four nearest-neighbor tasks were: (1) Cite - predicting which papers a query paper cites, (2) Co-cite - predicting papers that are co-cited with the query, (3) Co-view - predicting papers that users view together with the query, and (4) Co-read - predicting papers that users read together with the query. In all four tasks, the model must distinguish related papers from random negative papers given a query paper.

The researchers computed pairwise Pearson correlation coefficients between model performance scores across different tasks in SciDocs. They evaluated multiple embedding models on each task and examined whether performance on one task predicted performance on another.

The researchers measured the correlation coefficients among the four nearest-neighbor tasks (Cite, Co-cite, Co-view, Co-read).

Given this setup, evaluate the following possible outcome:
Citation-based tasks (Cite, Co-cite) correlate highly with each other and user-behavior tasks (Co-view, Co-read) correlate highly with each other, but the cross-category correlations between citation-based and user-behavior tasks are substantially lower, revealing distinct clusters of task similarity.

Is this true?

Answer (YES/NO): NO